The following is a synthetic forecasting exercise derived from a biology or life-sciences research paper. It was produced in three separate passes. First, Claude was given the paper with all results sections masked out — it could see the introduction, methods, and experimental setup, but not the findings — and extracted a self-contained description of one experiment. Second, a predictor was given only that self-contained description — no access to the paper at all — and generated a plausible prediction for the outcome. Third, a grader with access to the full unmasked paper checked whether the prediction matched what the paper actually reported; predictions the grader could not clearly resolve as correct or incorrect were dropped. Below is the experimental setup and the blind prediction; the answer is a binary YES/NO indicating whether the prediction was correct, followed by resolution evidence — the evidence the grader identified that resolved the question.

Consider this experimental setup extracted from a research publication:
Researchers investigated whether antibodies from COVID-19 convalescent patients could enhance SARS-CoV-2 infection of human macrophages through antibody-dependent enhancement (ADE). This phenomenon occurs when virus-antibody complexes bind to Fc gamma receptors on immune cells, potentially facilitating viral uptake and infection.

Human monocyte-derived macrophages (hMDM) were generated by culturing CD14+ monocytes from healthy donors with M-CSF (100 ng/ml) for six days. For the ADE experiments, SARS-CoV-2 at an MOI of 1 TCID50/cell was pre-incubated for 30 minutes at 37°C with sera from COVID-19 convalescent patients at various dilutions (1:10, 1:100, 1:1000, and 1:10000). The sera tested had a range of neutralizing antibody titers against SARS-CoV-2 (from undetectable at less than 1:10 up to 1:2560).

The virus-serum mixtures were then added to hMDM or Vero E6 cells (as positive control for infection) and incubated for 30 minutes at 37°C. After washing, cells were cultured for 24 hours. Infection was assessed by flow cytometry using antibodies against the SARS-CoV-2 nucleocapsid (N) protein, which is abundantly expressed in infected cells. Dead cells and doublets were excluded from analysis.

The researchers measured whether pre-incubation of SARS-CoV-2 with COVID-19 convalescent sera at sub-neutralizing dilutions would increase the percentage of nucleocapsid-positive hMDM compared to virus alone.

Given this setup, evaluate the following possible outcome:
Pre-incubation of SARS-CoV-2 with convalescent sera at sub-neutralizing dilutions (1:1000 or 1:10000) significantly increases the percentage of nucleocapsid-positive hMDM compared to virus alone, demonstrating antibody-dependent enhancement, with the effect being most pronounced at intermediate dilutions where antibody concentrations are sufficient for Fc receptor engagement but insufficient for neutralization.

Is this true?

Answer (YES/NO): NO